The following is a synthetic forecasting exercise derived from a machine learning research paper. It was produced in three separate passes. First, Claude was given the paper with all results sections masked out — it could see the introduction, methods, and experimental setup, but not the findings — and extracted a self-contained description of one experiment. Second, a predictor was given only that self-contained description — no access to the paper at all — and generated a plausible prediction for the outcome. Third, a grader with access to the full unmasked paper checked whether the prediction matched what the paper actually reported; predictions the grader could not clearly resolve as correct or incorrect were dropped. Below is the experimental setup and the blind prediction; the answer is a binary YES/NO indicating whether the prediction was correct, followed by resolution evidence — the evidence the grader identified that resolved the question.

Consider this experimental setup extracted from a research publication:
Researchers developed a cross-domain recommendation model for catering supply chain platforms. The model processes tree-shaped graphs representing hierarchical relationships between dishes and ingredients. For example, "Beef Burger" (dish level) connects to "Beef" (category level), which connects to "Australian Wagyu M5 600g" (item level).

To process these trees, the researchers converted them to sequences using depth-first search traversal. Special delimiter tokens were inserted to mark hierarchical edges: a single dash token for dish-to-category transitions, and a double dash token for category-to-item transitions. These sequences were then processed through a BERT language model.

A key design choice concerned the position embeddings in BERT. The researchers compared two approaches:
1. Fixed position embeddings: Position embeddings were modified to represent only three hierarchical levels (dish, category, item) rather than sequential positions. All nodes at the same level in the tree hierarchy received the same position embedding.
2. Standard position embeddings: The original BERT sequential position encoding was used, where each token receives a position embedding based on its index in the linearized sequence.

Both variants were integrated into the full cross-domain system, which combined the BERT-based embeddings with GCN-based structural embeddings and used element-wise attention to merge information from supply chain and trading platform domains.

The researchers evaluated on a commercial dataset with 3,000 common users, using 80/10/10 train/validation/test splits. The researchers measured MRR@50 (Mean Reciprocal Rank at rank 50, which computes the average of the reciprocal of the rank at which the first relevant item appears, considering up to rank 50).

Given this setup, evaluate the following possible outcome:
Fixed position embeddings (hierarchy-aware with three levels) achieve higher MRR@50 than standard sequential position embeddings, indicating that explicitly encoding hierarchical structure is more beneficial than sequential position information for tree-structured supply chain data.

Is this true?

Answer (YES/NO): YES